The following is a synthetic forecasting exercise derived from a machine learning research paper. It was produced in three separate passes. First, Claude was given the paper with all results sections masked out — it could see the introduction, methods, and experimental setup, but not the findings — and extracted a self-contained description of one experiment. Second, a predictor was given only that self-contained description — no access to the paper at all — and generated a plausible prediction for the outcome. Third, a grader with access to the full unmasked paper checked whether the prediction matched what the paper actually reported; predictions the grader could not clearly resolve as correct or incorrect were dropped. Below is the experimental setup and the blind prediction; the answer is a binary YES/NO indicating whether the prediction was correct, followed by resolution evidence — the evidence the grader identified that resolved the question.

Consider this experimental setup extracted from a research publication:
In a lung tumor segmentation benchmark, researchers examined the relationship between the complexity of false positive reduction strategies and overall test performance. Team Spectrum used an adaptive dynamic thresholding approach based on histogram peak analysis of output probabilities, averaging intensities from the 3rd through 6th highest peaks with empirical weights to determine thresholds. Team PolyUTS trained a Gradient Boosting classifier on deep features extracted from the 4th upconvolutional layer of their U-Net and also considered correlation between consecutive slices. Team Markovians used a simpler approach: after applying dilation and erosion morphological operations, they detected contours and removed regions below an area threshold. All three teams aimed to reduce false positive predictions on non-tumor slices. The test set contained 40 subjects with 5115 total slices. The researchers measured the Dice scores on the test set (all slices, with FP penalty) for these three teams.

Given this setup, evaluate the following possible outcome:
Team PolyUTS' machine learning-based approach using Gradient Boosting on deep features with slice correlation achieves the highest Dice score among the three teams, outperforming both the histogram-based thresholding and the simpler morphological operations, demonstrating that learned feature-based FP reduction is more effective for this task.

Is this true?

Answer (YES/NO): NO